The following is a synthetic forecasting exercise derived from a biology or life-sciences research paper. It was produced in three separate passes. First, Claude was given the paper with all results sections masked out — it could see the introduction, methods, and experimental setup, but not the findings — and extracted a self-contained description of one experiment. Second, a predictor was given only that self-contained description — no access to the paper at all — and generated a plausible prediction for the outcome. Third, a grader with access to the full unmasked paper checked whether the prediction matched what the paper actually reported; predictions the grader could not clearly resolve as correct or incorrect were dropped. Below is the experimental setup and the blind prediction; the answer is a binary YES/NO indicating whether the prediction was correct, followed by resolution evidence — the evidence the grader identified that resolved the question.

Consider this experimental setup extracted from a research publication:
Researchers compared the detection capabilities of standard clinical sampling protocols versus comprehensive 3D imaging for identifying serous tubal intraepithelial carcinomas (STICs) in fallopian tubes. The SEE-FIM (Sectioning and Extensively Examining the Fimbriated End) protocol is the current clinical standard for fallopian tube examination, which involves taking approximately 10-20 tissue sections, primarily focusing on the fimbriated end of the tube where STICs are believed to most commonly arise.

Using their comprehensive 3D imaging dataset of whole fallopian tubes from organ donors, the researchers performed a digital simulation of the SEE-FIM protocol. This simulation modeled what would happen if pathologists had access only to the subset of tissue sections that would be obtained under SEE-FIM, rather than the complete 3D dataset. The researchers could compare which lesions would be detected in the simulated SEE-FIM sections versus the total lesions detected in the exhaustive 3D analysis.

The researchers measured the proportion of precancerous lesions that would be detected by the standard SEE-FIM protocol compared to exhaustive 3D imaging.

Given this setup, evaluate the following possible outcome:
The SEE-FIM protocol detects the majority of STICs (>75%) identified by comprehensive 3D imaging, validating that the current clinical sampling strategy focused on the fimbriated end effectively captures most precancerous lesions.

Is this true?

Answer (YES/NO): NO